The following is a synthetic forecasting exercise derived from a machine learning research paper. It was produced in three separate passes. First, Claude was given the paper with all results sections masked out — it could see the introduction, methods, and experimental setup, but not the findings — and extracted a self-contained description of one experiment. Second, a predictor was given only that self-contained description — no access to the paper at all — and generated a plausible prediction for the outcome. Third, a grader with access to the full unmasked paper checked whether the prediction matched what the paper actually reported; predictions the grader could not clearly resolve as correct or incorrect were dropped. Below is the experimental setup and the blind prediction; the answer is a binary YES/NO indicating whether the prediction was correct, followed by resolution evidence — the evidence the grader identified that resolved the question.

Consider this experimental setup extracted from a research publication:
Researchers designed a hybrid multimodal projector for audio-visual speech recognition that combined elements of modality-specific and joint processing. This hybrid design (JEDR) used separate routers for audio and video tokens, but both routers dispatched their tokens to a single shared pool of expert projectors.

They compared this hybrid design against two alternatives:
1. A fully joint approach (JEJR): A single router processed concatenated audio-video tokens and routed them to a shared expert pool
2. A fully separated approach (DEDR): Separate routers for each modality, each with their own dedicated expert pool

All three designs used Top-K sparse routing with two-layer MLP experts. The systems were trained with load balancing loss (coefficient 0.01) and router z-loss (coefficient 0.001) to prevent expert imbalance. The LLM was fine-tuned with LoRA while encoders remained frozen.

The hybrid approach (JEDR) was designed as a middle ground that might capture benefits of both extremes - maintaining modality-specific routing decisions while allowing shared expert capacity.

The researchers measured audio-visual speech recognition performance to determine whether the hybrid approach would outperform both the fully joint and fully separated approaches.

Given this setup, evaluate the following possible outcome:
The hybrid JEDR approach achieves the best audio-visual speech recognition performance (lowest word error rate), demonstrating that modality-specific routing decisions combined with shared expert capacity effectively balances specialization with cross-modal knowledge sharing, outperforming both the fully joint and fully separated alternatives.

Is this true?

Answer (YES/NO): NO